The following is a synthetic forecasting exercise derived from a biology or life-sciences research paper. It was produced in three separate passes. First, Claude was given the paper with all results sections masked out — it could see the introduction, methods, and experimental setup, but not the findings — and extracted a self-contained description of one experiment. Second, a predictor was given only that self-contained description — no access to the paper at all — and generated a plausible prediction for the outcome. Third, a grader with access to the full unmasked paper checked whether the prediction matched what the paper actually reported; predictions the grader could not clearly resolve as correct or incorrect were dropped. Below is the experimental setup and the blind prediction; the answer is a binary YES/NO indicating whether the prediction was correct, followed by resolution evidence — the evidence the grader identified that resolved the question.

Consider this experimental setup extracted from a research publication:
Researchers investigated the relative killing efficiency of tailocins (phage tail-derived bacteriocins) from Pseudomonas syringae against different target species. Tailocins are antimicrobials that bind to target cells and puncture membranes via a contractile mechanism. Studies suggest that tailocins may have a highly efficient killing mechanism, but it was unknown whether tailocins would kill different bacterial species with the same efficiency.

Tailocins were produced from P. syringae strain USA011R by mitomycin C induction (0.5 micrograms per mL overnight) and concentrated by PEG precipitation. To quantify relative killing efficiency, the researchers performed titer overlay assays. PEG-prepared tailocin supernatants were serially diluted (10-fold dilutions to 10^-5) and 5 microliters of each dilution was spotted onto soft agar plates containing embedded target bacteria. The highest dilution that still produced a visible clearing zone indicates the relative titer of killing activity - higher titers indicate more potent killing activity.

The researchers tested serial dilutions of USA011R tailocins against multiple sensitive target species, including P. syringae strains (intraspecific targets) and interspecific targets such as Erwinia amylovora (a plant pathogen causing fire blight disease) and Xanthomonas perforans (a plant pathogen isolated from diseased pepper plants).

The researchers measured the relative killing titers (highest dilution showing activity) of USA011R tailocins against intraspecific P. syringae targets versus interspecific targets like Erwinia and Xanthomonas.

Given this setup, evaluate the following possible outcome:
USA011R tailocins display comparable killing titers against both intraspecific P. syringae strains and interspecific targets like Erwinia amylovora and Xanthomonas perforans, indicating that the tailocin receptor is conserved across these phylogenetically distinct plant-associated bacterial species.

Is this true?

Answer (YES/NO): NO